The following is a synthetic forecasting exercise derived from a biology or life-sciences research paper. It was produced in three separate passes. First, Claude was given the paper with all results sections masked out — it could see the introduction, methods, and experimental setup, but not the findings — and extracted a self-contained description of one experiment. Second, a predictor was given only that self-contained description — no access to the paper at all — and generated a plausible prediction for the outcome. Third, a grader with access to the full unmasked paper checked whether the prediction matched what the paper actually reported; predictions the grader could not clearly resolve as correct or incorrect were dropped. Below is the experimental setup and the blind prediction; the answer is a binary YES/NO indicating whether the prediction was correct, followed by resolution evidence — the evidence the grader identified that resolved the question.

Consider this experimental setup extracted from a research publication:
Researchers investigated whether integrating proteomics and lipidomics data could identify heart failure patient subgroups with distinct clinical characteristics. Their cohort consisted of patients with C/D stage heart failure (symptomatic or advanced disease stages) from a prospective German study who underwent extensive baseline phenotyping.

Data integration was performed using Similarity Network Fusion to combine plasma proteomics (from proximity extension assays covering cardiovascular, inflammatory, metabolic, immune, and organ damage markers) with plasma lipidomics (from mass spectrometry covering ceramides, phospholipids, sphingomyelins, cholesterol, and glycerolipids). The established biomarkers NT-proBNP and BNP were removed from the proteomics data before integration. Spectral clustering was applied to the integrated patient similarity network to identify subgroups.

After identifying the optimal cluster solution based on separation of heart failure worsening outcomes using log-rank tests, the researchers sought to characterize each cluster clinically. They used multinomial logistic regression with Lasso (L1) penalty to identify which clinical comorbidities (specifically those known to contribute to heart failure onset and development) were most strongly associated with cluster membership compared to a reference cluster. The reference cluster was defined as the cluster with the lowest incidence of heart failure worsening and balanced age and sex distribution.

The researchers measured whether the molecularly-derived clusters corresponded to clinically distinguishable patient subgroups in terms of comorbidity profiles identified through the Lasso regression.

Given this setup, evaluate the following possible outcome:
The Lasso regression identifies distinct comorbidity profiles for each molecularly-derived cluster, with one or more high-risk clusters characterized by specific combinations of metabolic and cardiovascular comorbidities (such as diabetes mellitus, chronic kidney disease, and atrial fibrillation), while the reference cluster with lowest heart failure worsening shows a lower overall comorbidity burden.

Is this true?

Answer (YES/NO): YES